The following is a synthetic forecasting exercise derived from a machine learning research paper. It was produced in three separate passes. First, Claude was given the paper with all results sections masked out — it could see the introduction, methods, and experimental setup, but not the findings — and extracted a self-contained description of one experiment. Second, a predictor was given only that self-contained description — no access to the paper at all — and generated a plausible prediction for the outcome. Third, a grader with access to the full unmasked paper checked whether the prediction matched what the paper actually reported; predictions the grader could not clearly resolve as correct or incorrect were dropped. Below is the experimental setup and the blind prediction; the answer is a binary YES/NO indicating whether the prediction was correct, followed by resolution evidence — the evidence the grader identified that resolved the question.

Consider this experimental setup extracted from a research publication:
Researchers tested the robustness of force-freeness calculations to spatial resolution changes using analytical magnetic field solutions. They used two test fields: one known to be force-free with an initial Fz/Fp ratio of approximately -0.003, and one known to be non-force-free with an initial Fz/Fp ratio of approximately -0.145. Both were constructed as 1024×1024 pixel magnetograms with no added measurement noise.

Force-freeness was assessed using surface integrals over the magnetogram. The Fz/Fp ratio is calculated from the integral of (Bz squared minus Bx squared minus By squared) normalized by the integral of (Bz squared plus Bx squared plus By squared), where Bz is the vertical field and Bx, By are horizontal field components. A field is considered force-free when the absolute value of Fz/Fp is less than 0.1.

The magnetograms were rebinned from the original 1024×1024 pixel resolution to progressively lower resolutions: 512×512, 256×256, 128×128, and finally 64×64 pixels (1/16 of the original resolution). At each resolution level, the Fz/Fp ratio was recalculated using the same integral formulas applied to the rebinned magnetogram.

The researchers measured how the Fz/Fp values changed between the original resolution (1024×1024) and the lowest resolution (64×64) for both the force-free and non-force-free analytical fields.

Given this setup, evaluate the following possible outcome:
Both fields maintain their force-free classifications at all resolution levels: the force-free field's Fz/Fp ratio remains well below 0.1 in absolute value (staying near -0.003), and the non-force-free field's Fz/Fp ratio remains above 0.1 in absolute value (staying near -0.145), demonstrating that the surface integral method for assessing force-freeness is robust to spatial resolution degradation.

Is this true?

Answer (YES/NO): YES